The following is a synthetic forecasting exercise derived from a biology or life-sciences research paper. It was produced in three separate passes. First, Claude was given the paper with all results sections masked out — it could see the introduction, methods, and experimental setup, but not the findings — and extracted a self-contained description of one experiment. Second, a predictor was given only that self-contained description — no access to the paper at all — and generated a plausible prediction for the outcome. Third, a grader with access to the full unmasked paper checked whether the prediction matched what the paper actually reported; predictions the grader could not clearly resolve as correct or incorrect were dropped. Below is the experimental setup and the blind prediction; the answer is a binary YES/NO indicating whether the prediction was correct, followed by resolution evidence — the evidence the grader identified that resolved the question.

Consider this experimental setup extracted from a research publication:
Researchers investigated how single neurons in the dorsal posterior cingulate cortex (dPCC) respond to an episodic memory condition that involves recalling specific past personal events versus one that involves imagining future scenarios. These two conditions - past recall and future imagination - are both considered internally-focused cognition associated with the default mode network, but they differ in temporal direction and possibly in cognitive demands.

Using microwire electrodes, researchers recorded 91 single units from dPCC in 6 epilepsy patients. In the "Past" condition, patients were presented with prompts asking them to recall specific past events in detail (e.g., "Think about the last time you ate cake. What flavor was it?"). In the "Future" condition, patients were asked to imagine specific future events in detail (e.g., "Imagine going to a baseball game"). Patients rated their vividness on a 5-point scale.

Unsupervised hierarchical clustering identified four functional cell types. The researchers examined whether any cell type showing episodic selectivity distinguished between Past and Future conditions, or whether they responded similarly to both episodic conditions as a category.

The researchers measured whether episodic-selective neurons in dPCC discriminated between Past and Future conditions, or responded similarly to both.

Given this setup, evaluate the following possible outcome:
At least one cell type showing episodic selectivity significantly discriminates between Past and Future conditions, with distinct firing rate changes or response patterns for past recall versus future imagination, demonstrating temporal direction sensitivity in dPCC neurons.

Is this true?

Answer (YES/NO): NO